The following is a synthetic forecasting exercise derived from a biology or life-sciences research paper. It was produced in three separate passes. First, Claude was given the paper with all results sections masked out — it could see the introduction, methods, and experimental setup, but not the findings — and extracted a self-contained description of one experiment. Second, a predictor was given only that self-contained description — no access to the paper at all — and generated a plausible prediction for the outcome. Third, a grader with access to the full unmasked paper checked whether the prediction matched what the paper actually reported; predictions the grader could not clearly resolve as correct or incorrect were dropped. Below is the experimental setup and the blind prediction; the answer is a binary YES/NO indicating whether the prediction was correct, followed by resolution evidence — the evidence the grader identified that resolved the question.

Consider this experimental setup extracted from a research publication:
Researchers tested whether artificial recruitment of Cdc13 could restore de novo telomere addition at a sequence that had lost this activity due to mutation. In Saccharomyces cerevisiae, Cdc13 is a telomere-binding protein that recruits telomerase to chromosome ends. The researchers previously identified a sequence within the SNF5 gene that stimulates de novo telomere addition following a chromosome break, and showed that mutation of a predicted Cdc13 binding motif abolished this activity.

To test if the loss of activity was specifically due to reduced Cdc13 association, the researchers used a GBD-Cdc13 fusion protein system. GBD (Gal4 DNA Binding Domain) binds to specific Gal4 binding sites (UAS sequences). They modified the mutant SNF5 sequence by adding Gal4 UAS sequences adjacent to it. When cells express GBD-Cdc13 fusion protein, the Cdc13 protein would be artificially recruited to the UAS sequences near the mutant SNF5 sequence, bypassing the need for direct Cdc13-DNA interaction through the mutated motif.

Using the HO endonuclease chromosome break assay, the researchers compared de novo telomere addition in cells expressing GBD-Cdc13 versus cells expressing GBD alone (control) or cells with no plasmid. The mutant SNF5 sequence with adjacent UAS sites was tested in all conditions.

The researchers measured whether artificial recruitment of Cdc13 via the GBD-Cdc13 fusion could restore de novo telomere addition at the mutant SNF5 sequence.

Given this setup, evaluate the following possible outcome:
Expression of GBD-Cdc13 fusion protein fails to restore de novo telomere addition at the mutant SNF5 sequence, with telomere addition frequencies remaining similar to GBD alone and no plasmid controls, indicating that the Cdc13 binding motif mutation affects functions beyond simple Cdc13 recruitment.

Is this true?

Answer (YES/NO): NO